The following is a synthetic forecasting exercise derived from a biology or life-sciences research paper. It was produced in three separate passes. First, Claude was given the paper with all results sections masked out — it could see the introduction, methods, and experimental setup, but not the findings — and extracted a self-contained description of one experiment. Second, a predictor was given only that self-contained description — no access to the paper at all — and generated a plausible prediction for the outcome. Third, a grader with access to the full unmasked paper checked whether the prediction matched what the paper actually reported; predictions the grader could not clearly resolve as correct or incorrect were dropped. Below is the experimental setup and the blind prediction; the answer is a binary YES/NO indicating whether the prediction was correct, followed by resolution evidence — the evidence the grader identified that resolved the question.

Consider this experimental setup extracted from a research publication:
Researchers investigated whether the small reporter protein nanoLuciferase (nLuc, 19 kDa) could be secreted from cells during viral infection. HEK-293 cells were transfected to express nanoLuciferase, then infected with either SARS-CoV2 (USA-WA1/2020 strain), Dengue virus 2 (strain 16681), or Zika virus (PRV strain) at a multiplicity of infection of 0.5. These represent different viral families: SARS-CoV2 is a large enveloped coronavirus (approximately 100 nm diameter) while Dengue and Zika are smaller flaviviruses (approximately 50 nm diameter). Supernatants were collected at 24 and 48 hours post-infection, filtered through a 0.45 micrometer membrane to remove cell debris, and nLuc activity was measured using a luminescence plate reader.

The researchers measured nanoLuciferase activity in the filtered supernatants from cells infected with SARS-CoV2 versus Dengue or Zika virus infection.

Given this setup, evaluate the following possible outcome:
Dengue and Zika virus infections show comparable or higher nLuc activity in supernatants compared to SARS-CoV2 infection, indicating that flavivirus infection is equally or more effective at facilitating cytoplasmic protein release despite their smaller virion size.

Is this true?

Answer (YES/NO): NO